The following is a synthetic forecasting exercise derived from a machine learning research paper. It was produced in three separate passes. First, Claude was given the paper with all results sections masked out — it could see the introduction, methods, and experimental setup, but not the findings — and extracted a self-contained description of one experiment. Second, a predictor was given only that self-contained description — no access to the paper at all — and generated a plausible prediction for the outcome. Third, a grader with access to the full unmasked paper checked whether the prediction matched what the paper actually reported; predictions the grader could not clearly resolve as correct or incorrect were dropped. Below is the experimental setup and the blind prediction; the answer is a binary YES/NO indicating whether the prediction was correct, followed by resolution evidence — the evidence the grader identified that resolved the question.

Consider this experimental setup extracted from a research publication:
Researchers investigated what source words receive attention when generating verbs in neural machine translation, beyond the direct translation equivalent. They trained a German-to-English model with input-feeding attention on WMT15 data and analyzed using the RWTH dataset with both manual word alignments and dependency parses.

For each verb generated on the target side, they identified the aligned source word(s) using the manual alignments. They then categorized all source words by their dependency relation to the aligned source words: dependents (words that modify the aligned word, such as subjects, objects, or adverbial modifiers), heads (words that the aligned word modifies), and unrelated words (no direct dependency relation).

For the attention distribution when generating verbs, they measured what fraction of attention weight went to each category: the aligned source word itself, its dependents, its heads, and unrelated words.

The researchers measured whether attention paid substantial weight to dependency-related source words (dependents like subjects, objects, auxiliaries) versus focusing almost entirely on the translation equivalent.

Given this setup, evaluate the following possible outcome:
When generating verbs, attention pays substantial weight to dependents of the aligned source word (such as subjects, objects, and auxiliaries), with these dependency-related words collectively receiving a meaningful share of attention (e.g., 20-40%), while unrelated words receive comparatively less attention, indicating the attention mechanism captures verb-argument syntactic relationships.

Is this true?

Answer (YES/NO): YES